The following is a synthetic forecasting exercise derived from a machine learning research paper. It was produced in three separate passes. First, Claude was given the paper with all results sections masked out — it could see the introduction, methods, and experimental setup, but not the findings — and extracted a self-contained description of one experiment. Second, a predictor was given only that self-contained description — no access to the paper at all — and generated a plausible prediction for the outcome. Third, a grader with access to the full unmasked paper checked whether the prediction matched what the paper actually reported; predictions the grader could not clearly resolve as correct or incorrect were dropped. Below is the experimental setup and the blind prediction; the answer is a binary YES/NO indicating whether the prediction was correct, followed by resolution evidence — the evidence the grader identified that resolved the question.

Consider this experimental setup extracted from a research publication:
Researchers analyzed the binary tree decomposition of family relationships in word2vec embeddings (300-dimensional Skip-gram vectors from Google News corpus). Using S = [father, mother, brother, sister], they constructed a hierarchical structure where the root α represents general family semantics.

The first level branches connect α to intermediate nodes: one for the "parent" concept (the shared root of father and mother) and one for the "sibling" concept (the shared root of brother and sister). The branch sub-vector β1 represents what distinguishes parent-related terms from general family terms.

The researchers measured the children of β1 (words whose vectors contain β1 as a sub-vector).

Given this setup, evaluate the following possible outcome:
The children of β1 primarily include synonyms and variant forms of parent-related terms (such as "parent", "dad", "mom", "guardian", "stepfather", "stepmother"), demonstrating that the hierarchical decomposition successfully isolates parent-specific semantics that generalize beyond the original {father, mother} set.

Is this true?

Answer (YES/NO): NO